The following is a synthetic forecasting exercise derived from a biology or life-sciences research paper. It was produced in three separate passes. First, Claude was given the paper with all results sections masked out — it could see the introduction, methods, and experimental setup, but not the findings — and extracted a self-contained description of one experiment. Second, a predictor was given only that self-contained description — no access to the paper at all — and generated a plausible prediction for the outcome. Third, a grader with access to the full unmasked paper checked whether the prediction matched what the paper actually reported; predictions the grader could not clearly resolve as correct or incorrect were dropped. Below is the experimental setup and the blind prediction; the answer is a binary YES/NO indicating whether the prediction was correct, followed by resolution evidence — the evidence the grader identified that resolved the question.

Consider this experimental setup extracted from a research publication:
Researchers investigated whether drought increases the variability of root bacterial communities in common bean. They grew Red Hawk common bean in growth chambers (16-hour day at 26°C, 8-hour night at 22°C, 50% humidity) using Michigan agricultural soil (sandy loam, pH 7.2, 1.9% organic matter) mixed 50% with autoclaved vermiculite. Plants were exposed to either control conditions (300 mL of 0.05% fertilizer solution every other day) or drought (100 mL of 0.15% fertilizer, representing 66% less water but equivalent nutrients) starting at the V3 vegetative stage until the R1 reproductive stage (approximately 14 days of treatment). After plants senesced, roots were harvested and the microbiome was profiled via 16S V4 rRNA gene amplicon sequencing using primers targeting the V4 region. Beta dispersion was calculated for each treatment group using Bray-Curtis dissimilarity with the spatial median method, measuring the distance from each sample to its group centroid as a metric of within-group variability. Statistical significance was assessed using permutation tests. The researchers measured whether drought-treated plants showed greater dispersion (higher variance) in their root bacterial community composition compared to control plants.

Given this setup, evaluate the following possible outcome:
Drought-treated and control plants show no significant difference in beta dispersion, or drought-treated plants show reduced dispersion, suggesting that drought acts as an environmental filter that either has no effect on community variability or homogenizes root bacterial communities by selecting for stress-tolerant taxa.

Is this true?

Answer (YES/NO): YES